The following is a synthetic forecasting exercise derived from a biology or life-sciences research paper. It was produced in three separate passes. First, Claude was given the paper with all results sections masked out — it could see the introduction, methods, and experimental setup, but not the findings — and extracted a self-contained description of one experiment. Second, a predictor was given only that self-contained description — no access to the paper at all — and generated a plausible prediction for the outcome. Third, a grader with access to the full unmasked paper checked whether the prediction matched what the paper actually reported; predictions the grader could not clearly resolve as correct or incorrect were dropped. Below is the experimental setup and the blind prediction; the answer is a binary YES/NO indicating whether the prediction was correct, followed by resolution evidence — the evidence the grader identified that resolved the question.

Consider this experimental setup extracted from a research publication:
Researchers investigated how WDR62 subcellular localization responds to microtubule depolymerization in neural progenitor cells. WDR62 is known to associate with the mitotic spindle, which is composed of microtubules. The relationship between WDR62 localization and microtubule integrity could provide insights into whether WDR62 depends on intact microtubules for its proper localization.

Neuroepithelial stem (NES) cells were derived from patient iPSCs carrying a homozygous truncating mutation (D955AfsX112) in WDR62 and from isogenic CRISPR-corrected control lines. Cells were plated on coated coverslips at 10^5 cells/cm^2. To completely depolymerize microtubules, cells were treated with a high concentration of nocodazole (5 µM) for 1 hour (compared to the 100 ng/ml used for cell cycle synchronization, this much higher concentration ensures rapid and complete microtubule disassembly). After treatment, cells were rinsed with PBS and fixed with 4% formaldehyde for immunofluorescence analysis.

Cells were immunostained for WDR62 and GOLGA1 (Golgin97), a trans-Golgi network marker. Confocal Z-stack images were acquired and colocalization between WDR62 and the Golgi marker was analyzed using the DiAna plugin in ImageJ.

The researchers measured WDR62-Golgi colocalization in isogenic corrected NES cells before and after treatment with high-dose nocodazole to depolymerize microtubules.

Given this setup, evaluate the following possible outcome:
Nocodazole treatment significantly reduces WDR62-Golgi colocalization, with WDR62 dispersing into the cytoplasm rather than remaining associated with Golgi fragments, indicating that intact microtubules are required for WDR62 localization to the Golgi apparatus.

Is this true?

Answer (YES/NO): NO